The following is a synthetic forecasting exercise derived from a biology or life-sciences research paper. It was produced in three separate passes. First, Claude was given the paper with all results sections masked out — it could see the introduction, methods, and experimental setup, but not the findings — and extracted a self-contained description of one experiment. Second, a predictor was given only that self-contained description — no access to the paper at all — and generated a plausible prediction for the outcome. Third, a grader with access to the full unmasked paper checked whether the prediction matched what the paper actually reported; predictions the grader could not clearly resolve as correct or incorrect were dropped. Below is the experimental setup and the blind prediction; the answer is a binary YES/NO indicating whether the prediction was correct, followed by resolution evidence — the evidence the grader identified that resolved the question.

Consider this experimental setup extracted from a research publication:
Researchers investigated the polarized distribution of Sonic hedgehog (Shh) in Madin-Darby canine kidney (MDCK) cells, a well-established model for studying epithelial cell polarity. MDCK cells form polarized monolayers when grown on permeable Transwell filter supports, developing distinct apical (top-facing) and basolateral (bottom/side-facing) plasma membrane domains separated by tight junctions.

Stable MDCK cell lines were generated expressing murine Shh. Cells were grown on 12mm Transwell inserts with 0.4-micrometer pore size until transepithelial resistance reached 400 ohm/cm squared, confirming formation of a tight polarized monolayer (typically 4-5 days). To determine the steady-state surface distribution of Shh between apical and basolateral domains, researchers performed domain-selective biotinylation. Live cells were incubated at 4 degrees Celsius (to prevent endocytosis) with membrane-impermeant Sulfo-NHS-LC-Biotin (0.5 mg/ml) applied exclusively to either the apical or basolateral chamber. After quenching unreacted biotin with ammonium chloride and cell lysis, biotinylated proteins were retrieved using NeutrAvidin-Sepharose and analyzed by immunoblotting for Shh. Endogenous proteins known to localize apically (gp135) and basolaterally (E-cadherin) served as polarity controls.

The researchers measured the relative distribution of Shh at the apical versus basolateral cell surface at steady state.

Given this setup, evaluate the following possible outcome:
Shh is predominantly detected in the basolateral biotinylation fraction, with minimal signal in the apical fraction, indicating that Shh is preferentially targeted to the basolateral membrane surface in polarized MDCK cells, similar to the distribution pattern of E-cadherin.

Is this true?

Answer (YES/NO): NO